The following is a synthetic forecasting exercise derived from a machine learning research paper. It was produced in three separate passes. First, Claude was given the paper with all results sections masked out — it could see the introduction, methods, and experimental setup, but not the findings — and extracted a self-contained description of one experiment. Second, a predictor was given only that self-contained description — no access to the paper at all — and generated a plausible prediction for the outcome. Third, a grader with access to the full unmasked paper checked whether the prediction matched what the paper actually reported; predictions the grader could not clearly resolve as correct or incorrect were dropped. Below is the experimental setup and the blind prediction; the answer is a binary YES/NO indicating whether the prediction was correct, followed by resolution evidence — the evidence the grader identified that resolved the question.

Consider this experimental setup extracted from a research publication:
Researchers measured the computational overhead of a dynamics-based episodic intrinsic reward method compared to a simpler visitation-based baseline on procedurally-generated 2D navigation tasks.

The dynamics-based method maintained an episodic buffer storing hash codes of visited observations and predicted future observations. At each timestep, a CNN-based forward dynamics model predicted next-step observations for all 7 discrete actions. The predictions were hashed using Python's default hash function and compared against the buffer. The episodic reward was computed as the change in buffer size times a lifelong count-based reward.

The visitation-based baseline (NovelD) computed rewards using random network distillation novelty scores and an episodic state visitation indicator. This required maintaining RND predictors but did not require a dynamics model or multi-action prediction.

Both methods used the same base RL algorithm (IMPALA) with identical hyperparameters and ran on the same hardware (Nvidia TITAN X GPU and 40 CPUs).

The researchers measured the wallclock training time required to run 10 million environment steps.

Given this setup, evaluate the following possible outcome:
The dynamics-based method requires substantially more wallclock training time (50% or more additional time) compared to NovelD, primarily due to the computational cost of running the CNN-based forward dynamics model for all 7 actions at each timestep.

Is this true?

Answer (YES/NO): YES